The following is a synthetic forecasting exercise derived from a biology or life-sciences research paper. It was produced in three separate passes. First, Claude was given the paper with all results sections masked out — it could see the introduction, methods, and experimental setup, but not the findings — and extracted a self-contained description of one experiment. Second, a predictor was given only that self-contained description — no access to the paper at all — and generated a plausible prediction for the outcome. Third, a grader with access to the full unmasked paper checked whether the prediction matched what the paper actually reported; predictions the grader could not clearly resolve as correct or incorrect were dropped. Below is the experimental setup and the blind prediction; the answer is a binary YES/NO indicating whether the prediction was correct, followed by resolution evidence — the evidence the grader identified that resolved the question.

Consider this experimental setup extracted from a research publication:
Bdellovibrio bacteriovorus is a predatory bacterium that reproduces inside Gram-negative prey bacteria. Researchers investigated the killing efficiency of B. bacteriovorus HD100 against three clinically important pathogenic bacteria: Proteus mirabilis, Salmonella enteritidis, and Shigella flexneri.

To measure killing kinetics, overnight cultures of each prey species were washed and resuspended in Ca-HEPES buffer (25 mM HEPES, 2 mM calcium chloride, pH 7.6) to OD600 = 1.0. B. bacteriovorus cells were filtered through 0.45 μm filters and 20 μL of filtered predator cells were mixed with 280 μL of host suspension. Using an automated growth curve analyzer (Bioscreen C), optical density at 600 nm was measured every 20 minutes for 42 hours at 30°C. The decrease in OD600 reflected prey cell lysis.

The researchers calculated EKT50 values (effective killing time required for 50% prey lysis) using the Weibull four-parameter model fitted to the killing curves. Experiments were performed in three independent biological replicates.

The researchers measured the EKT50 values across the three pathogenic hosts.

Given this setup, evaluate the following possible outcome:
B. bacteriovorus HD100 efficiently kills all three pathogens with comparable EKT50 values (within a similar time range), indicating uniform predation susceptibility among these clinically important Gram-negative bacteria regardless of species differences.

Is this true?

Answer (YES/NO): NO